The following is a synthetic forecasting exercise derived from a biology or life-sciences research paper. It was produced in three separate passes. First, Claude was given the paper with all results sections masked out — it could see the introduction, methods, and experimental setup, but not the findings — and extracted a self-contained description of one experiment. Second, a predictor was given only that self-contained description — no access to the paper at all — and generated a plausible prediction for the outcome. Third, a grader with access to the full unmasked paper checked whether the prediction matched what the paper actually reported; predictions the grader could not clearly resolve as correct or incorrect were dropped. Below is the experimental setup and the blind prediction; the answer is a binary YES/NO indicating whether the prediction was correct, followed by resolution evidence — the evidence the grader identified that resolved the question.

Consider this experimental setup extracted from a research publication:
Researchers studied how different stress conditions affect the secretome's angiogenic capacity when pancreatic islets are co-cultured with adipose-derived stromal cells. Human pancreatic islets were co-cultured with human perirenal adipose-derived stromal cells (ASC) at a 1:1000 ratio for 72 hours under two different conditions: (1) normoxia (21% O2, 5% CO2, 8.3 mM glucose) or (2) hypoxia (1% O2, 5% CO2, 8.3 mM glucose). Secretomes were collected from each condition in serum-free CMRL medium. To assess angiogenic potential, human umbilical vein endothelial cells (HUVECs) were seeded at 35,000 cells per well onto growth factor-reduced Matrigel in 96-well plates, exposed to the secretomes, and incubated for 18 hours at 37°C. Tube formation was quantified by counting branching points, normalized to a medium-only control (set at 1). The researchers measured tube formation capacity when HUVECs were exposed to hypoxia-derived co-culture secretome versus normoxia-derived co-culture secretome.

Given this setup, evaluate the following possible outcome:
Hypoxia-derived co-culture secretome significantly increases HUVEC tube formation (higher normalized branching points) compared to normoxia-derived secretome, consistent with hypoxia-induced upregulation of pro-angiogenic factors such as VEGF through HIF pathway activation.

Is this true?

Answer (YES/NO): YES